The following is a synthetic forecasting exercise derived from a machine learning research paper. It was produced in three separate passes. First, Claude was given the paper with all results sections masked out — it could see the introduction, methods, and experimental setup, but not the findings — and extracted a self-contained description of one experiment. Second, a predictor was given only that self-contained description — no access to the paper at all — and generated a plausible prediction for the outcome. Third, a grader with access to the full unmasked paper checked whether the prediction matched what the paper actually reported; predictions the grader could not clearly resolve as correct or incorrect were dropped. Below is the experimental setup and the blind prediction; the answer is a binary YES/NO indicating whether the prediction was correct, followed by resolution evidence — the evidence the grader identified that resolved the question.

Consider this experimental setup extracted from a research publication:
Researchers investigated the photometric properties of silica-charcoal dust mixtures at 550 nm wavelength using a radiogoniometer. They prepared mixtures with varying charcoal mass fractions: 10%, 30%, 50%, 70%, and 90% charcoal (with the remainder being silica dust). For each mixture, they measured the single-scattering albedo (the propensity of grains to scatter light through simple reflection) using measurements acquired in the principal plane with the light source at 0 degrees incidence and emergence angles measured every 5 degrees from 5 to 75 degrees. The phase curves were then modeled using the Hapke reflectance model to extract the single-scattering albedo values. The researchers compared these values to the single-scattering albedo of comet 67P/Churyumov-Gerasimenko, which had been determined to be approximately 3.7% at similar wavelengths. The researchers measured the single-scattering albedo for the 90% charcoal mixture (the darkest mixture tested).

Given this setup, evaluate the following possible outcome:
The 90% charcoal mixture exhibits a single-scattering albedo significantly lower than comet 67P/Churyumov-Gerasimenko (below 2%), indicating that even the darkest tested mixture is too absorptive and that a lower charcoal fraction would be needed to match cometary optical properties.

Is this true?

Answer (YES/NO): NO